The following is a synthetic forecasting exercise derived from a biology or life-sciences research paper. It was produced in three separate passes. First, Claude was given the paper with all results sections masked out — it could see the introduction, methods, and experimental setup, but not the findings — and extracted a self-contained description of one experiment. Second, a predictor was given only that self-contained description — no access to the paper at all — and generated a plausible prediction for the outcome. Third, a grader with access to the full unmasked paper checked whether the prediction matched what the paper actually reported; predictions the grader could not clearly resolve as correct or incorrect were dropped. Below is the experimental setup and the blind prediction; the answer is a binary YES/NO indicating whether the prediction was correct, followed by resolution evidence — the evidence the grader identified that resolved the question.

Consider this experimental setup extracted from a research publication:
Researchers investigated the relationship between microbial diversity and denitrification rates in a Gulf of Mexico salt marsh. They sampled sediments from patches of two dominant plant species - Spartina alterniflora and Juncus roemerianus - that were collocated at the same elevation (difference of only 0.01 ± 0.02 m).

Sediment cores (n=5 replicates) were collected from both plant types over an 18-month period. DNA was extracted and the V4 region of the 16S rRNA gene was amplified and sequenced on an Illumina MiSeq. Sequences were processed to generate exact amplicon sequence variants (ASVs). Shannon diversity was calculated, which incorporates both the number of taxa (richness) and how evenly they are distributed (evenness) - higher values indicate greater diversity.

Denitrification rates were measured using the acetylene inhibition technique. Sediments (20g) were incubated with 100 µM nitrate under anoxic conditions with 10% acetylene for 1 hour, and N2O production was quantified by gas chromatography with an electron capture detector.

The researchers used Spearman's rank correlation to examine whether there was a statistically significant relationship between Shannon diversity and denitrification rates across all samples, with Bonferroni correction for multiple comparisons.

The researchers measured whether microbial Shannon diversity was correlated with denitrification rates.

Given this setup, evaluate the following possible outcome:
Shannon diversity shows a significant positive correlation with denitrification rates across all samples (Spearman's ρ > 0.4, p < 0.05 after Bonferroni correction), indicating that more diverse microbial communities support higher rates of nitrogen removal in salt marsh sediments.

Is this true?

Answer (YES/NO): NO